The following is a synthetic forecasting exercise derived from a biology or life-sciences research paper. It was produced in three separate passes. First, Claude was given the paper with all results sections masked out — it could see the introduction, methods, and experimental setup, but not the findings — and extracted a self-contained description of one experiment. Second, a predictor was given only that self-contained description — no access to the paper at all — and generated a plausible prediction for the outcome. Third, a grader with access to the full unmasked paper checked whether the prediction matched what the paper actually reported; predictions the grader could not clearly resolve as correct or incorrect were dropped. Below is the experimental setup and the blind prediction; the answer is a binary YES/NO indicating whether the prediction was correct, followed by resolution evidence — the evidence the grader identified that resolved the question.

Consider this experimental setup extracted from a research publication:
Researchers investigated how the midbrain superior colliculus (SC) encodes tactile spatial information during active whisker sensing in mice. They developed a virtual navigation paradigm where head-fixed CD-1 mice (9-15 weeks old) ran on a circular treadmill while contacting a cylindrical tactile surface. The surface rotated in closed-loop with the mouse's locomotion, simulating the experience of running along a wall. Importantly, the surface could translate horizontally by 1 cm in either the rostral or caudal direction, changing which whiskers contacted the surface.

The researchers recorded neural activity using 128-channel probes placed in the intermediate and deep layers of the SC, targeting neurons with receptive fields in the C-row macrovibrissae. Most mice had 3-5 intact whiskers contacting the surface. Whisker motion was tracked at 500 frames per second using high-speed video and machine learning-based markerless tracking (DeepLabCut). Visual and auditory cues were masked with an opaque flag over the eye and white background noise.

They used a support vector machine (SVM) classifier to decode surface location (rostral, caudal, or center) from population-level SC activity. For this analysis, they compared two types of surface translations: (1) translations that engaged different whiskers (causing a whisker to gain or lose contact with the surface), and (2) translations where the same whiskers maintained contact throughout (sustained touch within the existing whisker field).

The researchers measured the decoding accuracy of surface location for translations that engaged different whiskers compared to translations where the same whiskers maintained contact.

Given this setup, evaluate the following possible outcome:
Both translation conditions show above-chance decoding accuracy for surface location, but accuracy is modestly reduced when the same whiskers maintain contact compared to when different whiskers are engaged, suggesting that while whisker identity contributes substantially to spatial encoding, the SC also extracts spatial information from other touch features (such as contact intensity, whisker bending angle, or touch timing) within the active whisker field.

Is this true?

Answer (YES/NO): NO